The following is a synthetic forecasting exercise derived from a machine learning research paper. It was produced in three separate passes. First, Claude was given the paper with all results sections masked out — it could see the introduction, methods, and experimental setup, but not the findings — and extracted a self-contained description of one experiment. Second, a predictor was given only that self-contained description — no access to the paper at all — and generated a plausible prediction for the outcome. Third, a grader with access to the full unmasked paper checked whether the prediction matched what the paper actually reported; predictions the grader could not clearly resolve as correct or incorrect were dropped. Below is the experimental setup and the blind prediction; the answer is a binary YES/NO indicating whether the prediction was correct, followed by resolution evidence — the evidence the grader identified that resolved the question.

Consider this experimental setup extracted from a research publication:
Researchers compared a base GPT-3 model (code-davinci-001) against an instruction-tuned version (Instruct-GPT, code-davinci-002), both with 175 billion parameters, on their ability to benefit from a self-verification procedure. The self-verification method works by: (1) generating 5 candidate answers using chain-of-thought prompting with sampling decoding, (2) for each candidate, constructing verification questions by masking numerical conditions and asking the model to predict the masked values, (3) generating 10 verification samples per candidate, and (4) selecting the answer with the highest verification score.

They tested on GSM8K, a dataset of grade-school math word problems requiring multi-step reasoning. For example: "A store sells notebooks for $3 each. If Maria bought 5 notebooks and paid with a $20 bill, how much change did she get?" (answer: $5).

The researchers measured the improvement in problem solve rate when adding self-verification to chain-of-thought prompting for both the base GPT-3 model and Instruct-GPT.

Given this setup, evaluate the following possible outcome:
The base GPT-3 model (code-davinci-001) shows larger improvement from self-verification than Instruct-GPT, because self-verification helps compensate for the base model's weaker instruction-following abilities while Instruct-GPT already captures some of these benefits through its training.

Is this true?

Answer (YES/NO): NO